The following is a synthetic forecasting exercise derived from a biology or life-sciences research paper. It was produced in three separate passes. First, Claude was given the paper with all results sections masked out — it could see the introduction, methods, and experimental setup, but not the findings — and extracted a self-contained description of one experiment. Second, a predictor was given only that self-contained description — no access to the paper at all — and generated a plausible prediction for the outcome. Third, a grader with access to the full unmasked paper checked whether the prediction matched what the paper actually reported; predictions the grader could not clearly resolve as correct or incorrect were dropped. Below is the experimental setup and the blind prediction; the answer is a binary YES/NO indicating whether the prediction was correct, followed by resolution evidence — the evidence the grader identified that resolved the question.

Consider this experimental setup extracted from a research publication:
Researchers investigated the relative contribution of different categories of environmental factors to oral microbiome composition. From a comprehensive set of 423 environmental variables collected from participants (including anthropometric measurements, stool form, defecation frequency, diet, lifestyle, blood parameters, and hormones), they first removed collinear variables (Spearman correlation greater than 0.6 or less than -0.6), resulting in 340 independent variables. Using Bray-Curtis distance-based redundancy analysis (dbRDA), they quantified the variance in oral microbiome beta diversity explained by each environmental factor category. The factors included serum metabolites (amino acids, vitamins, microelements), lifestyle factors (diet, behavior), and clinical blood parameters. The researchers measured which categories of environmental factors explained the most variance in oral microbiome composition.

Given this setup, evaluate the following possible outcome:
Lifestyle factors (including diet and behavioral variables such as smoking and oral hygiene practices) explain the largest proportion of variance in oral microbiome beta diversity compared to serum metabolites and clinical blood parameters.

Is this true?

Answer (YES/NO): YES